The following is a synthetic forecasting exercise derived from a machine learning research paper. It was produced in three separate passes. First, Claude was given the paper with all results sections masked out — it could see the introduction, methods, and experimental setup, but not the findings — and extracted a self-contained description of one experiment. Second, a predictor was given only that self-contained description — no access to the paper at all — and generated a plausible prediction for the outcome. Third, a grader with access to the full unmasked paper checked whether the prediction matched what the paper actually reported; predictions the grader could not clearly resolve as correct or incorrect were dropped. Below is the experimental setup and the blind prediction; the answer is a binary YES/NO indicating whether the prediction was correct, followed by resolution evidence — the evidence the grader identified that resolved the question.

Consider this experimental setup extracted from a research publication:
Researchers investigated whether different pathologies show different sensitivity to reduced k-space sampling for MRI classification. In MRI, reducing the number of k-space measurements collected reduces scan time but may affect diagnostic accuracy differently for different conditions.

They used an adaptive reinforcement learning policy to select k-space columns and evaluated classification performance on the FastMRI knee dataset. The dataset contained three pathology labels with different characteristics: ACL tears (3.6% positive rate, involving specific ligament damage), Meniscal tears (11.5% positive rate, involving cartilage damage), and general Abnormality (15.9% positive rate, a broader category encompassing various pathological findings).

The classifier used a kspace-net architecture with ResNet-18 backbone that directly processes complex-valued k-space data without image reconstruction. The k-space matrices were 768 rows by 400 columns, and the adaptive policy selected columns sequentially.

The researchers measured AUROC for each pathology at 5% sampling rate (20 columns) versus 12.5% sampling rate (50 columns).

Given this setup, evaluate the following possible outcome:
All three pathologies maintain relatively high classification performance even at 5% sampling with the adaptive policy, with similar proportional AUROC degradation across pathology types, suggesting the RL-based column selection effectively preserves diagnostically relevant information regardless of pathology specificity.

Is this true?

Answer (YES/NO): NO